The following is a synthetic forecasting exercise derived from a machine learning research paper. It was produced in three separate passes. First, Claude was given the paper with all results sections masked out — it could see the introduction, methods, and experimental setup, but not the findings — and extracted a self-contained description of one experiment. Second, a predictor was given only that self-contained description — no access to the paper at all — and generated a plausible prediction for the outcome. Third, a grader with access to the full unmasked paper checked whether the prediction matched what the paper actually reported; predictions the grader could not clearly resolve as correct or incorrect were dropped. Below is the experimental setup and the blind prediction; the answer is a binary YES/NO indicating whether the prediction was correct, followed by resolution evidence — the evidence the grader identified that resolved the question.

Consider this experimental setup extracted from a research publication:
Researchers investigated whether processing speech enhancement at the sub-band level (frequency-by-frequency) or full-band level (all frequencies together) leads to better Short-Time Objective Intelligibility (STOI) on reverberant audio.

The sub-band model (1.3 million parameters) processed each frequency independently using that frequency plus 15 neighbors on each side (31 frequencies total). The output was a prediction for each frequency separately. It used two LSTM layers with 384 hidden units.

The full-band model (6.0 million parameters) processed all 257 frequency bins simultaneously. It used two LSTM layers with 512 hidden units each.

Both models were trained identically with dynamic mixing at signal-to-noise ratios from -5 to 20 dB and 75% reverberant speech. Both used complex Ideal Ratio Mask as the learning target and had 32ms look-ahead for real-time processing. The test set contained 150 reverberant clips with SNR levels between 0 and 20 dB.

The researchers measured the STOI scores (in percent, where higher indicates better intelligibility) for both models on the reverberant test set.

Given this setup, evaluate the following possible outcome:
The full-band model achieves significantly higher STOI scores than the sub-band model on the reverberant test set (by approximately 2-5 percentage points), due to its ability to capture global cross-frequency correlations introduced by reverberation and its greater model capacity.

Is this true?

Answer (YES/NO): NO